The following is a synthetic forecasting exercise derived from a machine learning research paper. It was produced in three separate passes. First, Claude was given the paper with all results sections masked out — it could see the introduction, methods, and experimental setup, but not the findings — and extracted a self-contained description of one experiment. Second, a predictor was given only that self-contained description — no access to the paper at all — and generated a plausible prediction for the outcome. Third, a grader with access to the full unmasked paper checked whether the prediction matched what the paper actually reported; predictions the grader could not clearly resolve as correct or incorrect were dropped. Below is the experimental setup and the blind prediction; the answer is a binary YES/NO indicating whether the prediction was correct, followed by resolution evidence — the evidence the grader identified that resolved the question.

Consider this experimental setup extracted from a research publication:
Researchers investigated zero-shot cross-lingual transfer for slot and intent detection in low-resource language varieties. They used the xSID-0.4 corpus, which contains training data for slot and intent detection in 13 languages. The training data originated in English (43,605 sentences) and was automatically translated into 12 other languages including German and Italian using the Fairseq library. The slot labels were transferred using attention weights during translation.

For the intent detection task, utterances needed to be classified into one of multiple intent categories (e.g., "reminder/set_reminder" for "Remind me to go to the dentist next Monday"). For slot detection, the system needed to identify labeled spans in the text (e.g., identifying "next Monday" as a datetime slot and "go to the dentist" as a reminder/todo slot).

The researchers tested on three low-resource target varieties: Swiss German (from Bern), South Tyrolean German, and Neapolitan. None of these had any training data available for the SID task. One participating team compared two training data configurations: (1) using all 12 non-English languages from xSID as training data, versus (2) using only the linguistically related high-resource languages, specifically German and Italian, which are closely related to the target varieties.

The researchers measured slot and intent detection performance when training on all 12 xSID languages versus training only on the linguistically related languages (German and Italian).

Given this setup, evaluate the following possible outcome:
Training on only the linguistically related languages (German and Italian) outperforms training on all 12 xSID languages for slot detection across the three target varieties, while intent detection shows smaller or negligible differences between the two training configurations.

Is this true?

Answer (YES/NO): NO